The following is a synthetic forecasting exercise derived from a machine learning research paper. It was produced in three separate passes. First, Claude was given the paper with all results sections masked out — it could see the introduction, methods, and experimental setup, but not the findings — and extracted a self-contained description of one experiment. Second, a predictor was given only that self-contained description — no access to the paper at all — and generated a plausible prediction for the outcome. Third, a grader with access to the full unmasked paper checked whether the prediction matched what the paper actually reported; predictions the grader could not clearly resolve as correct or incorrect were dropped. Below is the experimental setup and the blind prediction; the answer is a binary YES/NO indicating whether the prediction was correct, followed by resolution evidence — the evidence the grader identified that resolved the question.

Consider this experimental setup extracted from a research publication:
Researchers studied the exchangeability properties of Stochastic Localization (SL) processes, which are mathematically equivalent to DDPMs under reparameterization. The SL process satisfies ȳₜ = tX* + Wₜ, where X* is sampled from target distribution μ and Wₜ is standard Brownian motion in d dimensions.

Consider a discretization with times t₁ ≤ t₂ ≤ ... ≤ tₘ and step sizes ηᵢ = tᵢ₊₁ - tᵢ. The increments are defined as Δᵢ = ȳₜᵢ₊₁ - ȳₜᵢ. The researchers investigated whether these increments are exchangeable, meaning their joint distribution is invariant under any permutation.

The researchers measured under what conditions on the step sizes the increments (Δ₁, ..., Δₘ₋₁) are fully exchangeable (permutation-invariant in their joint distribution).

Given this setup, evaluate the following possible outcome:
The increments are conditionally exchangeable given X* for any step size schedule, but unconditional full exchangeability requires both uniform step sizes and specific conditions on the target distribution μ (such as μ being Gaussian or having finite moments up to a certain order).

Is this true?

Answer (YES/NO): NO